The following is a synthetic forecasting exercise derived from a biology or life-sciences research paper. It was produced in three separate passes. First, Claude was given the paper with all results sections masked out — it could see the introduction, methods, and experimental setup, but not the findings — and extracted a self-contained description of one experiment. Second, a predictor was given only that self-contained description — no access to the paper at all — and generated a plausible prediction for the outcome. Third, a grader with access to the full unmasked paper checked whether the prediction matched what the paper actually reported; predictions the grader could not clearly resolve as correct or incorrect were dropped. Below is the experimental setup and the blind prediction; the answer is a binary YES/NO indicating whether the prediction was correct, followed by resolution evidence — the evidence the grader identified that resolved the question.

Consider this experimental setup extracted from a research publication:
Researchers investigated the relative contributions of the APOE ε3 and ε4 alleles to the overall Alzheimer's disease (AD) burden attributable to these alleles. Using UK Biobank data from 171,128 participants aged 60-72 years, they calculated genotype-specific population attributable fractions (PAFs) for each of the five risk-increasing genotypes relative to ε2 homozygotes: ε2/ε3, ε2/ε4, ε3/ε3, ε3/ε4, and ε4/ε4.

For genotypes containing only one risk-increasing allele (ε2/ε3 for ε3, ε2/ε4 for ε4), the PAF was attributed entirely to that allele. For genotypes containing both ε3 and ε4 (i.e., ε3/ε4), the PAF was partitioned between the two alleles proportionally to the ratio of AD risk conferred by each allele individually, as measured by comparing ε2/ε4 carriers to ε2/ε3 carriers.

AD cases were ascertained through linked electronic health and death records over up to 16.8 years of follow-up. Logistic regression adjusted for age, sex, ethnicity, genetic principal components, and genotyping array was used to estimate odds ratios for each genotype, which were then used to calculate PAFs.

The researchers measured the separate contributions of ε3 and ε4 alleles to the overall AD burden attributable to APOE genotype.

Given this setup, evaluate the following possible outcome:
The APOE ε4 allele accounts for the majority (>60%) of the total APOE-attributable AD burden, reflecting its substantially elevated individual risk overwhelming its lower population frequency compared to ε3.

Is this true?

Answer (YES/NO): YES